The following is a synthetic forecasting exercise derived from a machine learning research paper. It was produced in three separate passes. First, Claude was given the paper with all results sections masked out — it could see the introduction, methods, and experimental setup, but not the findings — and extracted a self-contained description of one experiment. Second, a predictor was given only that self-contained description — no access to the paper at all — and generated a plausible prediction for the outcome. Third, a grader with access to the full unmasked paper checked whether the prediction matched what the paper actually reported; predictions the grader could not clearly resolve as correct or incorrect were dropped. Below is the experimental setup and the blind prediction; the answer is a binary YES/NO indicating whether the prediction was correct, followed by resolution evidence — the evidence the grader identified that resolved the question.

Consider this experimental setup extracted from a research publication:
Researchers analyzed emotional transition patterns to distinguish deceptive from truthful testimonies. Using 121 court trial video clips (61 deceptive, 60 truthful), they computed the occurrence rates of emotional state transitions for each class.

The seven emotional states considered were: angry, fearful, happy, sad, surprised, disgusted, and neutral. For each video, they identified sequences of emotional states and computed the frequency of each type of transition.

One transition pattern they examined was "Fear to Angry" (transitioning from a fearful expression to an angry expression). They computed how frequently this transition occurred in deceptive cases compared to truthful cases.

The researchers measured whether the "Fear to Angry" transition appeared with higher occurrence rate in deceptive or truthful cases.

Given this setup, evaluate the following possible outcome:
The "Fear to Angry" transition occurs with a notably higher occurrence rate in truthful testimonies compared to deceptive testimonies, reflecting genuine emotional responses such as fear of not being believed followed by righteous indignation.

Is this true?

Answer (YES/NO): YES